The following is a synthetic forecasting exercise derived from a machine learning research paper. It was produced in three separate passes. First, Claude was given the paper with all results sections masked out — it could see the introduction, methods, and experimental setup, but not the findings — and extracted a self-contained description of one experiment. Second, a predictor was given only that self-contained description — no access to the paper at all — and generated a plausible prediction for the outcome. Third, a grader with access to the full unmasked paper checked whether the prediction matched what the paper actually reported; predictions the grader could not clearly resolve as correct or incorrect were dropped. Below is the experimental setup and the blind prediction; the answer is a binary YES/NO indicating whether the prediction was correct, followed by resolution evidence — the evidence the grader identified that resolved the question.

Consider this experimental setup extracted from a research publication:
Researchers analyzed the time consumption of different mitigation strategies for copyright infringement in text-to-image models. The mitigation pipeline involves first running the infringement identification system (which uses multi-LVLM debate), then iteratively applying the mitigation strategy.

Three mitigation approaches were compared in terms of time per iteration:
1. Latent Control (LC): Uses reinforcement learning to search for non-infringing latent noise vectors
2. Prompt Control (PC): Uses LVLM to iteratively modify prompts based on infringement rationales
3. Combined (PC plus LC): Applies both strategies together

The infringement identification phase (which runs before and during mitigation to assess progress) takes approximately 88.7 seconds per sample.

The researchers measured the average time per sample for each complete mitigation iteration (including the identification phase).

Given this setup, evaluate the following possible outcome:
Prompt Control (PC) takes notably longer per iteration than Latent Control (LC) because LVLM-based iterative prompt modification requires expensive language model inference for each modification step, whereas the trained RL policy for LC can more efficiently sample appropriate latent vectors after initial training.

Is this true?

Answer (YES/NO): YES